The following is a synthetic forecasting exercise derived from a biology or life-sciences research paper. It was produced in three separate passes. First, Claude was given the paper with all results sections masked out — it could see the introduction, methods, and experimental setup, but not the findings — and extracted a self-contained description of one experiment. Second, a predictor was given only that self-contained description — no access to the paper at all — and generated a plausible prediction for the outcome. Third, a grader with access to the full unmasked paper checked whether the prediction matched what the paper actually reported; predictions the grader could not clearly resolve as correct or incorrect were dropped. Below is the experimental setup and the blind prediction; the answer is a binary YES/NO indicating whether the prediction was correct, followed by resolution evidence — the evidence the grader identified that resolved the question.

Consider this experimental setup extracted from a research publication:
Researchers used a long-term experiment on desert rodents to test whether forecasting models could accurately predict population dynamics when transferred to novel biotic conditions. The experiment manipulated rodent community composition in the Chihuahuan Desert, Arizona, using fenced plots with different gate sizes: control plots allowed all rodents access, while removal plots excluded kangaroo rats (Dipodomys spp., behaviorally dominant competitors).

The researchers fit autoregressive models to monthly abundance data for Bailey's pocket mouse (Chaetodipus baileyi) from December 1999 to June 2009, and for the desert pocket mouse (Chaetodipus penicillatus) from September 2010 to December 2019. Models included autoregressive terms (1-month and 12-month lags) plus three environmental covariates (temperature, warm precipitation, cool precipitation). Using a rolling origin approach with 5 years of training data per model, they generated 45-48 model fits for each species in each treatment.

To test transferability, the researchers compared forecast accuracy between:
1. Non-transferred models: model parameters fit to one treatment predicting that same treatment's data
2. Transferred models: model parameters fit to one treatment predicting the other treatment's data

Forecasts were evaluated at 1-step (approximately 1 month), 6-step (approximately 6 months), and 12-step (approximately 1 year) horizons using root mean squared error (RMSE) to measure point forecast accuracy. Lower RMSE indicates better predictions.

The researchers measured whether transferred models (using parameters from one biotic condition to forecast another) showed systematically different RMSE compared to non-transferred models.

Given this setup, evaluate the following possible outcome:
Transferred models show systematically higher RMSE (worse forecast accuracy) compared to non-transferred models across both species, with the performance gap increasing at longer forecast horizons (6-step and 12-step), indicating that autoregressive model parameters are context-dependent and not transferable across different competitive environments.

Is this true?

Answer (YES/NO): NO